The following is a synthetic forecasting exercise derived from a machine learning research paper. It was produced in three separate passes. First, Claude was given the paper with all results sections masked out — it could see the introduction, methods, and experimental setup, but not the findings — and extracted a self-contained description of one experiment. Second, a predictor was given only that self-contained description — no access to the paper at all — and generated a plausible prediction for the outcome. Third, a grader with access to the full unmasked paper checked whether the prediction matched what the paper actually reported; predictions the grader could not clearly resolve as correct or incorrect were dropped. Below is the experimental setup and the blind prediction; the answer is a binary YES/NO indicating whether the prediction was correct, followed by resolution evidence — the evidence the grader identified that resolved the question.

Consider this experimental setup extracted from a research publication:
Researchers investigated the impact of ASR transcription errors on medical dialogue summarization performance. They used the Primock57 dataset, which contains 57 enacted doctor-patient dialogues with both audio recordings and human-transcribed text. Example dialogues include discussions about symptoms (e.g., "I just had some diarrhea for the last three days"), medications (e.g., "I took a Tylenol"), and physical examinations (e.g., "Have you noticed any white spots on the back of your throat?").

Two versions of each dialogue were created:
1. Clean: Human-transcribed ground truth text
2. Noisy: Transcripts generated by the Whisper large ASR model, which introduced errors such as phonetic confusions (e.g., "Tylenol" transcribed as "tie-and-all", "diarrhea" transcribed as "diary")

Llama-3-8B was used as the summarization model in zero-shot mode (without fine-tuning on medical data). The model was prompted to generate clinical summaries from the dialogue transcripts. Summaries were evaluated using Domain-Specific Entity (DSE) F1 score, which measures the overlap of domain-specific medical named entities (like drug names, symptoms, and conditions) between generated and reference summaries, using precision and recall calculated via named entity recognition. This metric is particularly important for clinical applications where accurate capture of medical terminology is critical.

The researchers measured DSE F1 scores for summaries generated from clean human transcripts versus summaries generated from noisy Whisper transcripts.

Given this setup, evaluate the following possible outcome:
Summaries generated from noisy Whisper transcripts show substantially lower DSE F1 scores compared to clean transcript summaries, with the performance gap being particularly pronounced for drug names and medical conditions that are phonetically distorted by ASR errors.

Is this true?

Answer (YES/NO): NO